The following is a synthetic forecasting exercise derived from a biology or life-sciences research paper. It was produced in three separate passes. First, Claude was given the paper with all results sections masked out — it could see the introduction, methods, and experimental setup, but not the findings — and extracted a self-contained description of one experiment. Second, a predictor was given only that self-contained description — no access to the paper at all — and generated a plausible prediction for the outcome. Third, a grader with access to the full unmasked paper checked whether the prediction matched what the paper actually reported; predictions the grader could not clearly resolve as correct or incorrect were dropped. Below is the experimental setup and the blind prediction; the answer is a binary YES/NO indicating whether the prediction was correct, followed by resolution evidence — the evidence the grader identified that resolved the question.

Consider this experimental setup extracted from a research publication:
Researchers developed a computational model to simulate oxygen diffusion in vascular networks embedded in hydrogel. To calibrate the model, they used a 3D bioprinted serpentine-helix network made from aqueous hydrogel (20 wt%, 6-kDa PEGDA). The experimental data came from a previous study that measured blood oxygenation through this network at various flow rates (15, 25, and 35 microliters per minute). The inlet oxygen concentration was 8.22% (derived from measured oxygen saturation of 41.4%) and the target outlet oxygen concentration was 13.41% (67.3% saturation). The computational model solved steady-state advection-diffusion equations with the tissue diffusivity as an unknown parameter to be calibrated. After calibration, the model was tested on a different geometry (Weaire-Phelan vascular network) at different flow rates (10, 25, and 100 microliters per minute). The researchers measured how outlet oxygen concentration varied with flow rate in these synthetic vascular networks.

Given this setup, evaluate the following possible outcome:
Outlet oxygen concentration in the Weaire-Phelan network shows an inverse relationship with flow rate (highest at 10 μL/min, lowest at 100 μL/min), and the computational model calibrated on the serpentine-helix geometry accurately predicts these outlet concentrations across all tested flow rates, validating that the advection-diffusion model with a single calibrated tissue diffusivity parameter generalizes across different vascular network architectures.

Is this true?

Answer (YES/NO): NO